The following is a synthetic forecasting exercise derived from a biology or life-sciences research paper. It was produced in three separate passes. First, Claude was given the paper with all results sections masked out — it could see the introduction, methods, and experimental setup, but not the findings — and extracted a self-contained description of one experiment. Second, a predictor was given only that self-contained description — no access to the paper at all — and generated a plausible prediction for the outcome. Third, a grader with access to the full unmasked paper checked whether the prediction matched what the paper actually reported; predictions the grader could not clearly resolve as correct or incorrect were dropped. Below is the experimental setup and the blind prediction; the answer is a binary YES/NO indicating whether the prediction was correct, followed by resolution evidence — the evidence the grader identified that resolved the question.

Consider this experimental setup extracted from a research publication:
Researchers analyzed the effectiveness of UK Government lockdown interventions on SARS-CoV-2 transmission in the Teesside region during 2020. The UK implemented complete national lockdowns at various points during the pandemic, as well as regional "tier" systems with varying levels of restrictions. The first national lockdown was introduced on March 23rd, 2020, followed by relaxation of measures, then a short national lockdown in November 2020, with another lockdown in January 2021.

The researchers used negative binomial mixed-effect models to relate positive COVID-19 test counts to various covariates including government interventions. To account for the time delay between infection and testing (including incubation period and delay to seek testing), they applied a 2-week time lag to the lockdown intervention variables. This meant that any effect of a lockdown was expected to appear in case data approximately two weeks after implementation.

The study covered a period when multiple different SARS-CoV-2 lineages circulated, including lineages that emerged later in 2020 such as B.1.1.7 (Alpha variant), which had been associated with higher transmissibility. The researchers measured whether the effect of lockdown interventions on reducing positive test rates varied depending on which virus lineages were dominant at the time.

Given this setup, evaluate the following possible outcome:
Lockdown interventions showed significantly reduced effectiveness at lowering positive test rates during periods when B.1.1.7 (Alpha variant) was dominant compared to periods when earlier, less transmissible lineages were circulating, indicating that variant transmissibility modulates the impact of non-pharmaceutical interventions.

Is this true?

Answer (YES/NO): NO